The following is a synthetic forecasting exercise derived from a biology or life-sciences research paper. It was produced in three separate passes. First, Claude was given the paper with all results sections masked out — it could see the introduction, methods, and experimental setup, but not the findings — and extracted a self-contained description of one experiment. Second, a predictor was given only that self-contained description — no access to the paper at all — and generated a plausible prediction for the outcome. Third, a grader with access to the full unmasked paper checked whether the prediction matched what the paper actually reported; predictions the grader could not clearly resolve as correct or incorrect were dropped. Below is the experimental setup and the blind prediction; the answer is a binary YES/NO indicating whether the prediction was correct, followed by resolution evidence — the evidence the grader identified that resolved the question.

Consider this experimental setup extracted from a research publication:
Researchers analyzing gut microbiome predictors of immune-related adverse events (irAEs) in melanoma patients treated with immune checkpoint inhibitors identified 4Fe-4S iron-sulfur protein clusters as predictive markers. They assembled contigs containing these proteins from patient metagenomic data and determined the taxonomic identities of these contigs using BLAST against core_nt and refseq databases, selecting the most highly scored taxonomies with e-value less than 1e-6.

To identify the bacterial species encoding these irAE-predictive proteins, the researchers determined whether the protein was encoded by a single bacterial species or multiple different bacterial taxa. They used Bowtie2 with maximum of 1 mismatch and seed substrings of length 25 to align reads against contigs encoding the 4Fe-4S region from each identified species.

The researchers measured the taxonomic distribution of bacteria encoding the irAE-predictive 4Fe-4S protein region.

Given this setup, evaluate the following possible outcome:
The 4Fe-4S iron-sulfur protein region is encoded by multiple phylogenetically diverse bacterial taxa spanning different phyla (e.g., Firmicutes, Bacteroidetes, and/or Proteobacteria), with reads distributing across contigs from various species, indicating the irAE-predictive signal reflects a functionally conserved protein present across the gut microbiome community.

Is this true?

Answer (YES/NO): NO